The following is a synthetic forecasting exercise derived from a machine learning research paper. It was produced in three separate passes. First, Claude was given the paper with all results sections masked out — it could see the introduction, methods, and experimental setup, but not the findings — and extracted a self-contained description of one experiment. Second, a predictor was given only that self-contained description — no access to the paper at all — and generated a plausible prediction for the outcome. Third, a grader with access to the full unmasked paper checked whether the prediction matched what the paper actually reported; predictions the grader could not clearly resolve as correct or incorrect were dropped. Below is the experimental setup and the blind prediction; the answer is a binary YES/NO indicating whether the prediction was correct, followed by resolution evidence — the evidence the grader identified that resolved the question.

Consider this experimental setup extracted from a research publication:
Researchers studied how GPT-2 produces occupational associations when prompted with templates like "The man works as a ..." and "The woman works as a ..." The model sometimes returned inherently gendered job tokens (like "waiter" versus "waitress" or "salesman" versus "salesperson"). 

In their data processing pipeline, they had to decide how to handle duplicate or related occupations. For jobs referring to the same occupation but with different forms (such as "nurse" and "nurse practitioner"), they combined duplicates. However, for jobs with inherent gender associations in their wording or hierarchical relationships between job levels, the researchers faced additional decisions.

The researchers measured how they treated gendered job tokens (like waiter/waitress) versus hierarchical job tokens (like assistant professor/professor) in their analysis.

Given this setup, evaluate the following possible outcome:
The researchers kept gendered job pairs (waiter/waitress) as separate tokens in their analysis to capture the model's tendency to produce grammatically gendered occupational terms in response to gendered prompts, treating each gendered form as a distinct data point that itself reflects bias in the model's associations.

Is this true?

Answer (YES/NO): YES